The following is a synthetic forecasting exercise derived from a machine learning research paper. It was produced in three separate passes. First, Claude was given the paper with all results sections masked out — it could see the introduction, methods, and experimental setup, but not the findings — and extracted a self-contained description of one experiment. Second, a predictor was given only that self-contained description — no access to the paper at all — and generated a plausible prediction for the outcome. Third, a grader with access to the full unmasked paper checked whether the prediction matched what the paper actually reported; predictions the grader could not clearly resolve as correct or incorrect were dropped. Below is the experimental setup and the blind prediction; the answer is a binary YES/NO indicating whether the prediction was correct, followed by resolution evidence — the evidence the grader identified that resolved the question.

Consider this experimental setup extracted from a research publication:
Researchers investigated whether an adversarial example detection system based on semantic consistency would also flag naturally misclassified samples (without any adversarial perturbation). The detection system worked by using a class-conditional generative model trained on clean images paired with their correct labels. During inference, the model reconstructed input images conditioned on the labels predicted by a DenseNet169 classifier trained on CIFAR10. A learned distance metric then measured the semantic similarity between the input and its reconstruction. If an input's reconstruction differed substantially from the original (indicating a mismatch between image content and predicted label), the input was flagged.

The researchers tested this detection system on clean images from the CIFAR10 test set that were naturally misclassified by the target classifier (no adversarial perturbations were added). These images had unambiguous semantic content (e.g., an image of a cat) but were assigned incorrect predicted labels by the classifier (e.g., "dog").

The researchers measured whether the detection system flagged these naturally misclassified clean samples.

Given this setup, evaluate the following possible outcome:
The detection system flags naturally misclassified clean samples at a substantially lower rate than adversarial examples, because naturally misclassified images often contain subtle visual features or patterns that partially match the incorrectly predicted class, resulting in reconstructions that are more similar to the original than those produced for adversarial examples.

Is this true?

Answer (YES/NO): NO